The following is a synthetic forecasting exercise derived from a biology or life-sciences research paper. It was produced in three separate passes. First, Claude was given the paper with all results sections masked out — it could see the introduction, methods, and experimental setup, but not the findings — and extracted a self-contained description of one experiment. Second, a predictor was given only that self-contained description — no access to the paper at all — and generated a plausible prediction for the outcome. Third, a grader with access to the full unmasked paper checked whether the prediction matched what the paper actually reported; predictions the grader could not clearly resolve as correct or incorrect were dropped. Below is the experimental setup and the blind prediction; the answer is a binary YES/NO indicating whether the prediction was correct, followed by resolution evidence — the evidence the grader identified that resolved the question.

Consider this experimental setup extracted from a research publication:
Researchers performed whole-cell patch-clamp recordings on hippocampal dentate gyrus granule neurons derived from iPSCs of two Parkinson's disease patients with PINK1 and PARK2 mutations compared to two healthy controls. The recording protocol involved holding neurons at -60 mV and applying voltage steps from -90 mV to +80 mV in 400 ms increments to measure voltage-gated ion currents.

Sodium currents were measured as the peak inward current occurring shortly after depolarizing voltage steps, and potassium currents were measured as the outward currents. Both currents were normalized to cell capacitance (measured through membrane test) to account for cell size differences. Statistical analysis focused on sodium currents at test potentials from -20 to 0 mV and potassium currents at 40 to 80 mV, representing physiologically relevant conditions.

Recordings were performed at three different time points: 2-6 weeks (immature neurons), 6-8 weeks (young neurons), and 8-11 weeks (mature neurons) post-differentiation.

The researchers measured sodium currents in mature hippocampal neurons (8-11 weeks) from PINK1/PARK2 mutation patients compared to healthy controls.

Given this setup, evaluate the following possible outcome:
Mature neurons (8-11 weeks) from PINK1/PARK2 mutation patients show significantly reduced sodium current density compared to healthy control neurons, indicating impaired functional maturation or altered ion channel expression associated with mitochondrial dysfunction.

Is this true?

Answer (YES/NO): NO